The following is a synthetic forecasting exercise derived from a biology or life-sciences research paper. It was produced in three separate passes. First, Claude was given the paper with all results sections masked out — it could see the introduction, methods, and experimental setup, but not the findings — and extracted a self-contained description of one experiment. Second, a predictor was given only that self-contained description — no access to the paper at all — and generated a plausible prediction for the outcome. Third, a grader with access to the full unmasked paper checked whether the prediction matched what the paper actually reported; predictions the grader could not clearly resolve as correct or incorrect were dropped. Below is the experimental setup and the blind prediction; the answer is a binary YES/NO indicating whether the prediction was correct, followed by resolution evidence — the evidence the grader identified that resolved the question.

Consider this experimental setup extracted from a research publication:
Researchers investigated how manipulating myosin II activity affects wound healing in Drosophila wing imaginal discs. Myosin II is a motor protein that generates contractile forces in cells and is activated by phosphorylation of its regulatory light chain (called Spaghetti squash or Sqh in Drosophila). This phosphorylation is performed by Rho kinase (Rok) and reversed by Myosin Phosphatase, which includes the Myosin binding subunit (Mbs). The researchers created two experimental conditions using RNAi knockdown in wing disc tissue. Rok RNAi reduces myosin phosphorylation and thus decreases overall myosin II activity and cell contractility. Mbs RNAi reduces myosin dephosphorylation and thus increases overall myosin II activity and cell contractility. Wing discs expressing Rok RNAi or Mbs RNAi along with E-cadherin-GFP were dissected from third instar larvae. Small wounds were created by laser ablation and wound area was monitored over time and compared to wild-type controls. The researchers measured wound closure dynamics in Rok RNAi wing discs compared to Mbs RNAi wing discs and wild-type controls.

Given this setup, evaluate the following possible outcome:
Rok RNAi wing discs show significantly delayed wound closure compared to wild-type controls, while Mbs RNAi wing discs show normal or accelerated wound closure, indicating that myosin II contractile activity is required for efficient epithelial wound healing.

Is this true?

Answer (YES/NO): NO